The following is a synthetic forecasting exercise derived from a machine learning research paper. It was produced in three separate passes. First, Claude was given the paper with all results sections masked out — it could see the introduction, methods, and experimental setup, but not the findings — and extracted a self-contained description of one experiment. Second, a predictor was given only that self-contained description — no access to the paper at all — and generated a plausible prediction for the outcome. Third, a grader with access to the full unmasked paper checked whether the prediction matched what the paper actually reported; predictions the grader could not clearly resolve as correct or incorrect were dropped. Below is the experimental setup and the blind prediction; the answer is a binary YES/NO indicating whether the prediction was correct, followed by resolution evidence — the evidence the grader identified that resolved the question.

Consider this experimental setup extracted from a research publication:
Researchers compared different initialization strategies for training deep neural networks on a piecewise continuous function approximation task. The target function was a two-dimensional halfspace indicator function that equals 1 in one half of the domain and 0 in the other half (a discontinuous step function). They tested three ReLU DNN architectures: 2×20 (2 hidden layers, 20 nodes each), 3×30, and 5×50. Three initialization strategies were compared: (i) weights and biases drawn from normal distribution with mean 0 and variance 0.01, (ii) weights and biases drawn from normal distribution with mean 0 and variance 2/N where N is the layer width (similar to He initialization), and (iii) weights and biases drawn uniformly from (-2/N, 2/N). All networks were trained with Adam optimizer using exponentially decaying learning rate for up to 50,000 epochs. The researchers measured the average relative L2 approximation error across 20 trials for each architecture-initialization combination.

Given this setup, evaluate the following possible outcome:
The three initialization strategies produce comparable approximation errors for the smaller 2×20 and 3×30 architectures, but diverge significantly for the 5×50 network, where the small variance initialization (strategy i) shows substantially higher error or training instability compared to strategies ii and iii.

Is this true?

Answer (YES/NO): NO